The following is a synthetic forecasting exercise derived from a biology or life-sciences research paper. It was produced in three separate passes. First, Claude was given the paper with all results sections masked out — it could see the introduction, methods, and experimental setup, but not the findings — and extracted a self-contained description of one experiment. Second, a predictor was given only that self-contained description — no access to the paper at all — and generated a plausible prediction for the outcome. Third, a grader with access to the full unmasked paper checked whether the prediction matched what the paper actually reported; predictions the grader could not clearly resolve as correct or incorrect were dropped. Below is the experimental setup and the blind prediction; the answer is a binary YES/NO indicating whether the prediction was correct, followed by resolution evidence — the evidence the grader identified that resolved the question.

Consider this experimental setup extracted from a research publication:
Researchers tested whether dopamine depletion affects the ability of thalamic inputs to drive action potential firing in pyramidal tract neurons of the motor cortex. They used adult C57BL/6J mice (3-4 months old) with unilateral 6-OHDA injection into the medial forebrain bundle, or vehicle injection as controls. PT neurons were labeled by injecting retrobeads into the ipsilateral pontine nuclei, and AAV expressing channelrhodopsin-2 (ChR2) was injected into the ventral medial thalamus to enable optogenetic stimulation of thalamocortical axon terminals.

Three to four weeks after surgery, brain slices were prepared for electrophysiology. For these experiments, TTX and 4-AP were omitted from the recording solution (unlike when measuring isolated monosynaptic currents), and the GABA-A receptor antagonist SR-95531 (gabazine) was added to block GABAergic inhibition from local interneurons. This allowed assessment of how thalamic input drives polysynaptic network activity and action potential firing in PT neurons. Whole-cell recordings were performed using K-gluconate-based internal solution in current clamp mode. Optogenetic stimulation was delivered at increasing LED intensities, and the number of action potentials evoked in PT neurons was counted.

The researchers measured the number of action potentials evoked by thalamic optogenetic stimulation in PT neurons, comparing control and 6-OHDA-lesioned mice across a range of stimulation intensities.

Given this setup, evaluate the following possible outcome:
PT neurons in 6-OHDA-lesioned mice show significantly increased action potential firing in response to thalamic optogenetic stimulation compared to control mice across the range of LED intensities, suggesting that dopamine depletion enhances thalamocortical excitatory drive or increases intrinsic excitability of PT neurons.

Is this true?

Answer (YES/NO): NO